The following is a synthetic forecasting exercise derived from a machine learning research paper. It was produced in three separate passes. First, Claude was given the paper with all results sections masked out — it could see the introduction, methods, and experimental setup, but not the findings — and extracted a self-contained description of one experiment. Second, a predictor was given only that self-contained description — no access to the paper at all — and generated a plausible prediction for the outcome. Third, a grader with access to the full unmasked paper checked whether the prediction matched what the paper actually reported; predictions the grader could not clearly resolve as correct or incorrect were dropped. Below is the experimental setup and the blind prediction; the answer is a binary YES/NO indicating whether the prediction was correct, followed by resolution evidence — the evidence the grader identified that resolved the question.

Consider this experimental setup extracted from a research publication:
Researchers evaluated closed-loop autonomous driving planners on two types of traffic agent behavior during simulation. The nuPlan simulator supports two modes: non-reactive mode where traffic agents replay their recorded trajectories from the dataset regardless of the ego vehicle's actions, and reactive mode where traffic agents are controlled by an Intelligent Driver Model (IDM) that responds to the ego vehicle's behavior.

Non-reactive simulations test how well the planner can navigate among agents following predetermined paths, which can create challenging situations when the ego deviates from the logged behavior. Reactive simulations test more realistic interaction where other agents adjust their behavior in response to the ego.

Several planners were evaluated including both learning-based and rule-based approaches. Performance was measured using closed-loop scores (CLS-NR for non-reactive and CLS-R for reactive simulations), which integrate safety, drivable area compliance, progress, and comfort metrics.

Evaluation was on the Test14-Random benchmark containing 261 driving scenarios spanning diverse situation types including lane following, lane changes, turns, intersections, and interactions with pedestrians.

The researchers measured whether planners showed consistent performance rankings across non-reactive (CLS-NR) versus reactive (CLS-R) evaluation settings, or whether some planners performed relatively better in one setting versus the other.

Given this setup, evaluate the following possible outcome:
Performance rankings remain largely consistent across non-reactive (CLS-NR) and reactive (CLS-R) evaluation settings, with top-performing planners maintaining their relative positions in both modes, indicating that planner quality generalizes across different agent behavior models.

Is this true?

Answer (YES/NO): NO